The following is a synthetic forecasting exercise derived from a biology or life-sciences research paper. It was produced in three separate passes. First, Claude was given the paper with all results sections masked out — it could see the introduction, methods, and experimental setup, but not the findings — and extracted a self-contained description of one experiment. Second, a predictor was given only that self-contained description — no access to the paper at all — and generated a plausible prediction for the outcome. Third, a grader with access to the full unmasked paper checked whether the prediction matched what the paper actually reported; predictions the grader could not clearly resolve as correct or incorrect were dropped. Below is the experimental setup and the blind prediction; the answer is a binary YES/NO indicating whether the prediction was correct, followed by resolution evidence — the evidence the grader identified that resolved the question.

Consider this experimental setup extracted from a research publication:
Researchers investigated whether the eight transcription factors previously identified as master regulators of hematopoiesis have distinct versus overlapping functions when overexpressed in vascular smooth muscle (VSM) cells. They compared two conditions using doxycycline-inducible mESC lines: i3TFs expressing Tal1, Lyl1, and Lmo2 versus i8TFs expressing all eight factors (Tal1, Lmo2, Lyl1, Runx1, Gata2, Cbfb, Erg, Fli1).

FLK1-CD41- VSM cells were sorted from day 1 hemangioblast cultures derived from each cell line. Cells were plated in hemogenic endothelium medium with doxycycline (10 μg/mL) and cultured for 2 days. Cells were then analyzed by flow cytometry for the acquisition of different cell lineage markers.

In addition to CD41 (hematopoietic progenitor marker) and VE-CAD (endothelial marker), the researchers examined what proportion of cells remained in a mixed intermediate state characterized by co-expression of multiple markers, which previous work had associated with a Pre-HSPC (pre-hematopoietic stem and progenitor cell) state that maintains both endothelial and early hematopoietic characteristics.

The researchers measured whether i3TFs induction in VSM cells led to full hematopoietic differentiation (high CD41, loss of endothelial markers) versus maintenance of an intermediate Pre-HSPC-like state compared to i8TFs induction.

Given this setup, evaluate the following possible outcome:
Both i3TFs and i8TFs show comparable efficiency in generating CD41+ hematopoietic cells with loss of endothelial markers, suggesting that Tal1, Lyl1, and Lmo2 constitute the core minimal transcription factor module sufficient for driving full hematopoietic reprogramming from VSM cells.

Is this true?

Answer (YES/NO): NO